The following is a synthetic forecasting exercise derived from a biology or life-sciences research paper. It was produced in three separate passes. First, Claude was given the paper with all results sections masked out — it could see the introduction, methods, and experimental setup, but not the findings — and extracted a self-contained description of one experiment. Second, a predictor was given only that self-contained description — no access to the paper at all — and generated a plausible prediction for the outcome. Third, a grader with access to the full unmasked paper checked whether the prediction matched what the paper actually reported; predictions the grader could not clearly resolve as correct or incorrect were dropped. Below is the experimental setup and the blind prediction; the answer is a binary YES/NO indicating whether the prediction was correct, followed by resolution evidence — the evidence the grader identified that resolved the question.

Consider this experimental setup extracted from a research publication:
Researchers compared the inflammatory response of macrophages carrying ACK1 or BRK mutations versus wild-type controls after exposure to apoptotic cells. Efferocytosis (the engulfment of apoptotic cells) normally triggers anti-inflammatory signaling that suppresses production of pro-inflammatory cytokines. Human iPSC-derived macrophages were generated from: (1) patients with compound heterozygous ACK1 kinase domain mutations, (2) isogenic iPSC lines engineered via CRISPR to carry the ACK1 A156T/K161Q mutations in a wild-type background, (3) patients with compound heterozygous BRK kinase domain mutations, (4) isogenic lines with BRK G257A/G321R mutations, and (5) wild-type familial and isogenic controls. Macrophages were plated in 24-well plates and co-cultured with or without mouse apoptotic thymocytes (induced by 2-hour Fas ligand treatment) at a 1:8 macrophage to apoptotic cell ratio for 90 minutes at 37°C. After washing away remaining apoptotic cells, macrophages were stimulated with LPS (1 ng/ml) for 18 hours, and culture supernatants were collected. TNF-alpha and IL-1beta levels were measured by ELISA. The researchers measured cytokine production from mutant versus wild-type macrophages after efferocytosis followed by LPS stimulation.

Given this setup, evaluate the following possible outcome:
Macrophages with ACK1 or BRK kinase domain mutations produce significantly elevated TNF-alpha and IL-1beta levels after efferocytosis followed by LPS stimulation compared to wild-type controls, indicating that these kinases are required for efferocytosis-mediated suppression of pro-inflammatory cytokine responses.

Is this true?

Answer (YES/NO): YES